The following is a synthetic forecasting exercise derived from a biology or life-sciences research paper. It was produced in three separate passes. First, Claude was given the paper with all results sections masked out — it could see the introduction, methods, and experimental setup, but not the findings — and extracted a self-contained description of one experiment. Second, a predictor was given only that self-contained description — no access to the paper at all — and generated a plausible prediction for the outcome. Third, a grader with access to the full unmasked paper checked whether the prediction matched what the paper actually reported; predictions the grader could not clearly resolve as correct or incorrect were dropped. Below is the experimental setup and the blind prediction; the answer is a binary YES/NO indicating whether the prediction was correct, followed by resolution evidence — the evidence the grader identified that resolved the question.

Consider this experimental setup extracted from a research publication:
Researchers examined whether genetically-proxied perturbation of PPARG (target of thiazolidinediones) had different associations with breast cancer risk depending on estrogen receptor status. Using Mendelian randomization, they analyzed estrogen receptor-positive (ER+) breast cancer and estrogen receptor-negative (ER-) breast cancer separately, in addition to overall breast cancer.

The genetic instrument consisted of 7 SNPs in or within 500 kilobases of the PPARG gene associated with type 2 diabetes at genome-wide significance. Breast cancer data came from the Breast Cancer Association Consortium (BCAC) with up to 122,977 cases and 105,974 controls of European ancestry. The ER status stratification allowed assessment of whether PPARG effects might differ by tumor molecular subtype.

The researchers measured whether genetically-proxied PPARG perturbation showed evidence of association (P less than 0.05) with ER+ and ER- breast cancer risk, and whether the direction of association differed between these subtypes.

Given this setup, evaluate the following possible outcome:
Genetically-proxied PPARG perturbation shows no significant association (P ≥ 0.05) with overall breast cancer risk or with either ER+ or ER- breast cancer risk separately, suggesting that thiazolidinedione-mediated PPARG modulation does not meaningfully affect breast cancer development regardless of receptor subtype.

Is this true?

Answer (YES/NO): NO